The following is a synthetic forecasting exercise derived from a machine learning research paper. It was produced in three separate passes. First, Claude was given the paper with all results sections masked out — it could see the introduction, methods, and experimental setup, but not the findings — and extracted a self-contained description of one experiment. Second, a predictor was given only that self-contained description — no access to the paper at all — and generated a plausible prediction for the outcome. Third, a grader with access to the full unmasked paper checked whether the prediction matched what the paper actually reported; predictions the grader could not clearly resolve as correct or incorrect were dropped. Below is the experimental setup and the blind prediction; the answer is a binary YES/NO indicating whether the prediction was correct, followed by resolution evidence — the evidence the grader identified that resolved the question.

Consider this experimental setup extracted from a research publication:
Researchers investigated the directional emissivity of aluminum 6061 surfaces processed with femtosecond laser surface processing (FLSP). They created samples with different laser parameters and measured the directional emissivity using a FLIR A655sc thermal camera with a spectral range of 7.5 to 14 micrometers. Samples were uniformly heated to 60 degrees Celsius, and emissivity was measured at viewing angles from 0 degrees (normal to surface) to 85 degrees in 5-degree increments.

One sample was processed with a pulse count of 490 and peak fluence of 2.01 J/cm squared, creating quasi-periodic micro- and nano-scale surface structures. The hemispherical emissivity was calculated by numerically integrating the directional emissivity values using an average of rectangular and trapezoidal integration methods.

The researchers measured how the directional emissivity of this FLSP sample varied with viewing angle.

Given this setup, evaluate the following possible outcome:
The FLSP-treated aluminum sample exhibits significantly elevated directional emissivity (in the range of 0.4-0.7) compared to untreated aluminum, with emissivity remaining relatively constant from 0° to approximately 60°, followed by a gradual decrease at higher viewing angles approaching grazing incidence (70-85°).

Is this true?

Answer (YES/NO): NO